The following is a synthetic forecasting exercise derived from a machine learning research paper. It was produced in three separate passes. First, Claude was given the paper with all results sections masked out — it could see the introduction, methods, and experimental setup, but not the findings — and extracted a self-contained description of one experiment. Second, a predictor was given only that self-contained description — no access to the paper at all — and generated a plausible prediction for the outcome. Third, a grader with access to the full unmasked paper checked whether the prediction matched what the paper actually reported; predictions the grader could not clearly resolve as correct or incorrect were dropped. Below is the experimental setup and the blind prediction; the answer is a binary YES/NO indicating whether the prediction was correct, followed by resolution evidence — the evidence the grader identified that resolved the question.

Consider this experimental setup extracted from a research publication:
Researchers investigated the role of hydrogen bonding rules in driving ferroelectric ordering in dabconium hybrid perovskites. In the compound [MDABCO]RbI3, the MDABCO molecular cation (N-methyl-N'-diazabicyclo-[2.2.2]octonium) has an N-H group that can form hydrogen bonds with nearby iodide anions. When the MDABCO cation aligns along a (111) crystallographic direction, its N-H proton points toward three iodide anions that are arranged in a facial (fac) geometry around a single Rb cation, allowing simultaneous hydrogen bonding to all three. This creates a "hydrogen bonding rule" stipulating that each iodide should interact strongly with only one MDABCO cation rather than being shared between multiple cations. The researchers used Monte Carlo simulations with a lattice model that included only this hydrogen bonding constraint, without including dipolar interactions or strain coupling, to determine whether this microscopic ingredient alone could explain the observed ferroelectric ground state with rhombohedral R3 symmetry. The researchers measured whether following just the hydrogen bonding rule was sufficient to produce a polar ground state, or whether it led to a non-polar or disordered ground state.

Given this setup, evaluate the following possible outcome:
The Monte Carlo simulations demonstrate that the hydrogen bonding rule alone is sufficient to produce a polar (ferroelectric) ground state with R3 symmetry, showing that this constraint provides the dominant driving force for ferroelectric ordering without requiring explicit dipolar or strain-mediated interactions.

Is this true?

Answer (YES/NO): NO